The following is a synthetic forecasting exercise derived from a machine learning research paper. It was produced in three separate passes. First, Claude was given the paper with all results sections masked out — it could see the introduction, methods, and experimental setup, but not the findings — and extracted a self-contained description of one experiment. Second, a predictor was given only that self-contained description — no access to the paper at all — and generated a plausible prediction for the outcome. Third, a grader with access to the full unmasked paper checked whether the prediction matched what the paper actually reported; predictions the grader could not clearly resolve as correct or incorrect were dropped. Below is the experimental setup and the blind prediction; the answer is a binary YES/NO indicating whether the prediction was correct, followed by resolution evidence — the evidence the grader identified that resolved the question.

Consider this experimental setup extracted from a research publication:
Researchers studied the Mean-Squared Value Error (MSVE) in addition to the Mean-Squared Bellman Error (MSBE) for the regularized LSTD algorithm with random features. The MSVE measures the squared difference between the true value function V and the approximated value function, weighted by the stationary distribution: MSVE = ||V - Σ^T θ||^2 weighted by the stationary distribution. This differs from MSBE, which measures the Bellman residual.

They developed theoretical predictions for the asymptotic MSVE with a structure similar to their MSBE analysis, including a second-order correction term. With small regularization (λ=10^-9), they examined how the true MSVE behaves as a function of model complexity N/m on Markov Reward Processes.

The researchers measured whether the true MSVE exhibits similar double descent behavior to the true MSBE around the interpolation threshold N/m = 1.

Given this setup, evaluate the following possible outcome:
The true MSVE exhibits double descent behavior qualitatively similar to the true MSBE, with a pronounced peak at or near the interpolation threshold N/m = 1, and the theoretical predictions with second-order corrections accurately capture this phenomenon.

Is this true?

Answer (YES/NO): YES